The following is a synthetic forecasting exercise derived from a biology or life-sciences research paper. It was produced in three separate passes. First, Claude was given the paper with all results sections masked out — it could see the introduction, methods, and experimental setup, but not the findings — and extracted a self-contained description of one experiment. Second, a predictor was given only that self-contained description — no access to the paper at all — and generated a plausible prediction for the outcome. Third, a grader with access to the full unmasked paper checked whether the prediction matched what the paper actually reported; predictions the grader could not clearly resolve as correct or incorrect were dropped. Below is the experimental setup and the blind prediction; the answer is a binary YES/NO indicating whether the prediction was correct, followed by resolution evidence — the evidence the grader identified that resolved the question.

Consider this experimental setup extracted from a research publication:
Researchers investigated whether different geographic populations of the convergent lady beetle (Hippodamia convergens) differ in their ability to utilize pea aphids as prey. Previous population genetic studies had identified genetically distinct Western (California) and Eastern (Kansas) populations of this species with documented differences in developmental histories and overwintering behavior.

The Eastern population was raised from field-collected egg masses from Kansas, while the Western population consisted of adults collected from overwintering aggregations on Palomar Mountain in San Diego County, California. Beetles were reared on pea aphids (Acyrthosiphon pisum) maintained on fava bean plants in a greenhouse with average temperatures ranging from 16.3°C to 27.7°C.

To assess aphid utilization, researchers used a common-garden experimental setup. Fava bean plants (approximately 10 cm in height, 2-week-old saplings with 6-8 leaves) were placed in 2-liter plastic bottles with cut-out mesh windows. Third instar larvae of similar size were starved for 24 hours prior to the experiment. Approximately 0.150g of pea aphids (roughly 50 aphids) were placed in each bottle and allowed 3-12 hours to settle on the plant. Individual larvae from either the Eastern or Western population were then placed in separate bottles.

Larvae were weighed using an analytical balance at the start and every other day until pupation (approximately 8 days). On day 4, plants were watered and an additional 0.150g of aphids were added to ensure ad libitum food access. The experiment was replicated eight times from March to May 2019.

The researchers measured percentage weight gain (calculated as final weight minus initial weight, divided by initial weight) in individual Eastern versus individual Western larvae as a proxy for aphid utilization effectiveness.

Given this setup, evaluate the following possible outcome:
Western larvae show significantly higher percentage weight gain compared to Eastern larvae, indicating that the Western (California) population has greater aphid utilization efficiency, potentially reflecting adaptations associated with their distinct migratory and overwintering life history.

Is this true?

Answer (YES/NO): NO